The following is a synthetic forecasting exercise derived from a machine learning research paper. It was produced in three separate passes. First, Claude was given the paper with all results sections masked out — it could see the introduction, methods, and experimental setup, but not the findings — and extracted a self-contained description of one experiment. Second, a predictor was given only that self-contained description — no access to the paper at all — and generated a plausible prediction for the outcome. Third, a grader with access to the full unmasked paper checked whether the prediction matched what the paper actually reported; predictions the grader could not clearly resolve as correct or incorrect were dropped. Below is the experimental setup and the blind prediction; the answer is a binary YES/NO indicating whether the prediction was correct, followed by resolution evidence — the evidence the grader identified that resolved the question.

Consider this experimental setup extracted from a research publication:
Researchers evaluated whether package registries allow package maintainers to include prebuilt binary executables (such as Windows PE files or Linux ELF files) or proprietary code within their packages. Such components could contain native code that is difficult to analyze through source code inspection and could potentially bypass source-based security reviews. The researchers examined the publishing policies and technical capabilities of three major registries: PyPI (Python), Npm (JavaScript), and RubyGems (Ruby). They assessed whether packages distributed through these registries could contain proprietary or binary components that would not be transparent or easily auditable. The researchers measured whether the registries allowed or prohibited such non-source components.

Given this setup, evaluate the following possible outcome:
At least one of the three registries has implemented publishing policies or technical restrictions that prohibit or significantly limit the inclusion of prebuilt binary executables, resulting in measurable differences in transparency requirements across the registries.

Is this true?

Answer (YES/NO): NO